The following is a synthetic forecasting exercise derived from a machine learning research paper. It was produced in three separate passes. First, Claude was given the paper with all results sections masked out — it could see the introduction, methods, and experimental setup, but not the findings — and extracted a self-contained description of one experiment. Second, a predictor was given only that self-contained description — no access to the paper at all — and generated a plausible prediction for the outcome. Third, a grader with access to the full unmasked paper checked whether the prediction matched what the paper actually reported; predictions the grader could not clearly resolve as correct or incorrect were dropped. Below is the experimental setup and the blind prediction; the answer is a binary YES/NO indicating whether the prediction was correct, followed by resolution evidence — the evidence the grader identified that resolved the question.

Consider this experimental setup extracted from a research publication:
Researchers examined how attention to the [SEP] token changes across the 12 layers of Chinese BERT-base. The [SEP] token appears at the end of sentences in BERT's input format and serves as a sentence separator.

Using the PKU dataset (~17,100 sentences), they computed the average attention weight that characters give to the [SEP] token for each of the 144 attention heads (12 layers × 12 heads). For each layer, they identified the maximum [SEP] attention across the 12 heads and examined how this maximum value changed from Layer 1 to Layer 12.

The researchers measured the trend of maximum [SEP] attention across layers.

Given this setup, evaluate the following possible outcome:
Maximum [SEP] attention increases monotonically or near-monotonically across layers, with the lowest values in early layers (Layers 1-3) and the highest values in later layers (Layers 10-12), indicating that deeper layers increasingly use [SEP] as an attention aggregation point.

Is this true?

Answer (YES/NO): NO